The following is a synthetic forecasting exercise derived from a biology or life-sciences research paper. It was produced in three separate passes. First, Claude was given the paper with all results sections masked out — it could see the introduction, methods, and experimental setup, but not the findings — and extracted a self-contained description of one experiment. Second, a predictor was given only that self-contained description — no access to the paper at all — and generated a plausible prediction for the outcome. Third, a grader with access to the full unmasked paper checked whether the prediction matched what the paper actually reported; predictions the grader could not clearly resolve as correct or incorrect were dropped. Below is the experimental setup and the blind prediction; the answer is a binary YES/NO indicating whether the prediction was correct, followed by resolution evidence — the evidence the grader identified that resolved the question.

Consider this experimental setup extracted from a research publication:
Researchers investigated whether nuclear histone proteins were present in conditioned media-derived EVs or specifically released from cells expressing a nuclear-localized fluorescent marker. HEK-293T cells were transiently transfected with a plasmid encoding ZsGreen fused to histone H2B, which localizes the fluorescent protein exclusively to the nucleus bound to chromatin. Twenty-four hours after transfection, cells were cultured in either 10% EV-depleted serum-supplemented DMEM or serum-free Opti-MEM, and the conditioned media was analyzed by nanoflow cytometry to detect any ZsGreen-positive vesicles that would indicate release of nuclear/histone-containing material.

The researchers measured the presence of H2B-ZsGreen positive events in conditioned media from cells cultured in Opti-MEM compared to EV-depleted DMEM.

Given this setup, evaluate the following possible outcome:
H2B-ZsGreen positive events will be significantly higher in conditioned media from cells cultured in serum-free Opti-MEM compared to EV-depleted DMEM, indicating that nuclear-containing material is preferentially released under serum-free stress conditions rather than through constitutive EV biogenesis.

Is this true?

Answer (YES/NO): NO